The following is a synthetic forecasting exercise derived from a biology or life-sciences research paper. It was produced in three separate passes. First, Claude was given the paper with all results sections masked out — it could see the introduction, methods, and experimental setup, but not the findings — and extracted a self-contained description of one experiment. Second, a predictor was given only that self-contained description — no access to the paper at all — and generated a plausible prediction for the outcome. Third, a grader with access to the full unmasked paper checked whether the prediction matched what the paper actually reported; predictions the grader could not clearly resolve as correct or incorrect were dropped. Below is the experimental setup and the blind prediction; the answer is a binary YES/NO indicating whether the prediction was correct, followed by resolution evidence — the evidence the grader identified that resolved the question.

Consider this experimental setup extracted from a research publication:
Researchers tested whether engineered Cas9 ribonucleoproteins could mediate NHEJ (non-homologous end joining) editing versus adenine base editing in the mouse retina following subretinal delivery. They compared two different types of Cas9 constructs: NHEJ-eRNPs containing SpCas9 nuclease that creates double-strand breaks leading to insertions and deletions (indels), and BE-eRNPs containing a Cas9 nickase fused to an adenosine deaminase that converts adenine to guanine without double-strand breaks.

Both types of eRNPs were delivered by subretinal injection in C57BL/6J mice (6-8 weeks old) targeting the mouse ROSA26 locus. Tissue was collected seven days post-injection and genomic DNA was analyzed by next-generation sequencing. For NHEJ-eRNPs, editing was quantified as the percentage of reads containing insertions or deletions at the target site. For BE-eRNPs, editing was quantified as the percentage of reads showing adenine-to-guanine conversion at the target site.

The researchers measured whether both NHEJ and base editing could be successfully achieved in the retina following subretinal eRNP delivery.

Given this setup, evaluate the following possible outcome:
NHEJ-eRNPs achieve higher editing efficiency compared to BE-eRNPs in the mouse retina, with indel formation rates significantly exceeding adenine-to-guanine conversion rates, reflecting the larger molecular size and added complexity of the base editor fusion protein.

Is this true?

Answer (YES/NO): NO